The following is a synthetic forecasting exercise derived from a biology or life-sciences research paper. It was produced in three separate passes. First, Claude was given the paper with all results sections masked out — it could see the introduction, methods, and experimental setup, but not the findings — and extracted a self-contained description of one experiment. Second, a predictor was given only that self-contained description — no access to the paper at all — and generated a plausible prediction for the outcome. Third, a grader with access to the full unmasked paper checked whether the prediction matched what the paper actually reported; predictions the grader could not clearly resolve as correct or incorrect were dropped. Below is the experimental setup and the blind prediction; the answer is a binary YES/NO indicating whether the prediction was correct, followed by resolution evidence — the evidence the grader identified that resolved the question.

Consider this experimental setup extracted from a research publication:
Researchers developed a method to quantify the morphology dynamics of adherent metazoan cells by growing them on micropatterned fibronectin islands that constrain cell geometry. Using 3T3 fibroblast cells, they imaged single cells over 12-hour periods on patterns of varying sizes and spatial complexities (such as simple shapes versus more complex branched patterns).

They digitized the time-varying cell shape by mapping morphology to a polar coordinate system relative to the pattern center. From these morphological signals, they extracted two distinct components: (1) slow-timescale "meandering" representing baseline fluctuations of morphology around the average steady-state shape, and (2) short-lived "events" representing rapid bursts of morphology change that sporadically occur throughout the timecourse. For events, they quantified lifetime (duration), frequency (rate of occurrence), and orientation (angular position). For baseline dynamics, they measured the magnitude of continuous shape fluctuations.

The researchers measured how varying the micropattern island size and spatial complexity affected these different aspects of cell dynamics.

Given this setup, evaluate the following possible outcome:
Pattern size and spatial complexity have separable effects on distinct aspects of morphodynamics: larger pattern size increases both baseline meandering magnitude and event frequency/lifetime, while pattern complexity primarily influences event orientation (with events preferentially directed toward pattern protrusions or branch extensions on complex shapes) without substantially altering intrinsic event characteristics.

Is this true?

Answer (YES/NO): NO